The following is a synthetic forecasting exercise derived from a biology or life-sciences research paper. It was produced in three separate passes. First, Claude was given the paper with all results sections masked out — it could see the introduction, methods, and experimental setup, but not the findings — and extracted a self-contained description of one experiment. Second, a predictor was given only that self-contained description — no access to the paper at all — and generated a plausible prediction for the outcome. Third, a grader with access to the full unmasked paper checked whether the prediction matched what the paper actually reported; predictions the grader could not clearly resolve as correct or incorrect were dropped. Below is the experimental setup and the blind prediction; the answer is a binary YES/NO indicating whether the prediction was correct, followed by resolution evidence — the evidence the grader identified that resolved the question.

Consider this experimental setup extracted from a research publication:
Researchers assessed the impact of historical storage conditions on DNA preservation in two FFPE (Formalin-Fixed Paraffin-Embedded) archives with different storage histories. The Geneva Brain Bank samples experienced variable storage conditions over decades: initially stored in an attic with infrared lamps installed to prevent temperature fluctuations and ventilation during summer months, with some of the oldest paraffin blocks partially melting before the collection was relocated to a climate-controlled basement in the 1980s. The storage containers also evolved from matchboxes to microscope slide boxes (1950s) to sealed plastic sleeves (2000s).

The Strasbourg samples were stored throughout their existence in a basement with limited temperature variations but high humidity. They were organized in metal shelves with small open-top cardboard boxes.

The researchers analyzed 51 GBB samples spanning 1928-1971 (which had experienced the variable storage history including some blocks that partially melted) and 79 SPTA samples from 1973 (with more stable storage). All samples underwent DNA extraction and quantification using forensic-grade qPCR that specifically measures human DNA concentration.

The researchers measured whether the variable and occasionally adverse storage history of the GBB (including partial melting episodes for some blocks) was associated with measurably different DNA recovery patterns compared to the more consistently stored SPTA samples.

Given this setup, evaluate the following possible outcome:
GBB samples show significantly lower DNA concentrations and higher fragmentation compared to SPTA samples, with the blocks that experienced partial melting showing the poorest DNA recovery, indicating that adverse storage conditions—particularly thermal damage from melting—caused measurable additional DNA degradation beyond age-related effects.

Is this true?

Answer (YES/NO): NO